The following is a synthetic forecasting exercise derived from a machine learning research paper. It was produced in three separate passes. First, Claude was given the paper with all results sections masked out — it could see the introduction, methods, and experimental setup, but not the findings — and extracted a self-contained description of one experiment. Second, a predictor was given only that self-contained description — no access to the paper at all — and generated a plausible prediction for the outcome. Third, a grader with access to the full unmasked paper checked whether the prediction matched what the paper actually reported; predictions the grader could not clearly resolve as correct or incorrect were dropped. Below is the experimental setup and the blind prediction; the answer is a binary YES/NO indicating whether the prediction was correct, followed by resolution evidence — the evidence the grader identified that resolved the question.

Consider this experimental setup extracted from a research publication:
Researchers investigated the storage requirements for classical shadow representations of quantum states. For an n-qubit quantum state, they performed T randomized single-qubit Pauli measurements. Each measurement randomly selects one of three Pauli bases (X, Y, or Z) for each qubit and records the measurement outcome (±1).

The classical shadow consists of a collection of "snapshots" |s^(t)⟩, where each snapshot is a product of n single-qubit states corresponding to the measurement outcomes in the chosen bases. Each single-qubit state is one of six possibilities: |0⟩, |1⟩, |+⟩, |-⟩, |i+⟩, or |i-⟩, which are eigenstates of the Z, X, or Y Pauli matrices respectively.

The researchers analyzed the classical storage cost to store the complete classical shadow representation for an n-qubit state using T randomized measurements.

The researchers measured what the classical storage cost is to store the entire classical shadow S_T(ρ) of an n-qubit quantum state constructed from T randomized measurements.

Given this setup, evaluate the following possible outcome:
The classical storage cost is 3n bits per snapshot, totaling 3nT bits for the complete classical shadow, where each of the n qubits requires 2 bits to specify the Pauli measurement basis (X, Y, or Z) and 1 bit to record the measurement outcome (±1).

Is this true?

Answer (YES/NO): YES